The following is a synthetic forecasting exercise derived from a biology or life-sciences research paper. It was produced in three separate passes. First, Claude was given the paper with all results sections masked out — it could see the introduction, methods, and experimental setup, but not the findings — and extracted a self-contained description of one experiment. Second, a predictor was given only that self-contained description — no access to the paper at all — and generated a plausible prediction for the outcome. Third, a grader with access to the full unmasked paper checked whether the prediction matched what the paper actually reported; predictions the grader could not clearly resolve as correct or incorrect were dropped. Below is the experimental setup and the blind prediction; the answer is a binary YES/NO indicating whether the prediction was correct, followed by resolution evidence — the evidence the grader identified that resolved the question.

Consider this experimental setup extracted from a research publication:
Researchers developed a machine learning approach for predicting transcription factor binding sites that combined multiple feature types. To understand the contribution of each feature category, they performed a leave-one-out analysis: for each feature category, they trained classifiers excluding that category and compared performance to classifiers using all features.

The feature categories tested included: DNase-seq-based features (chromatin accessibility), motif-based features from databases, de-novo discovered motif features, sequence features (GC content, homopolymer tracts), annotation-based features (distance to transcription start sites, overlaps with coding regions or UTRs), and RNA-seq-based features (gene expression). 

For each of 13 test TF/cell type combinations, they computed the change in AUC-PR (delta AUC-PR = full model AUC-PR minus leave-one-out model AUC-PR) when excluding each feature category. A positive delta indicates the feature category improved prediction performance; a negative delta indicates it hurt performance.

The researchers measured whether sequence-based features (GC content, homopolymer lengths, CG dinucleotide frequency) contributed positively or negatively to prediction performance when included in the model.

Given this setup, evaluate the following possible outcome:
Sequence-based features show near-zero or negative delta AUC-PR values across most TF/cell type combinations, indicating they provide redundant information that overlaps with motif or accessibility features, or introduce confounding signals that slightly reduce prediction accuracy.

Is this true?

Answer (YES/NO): YES